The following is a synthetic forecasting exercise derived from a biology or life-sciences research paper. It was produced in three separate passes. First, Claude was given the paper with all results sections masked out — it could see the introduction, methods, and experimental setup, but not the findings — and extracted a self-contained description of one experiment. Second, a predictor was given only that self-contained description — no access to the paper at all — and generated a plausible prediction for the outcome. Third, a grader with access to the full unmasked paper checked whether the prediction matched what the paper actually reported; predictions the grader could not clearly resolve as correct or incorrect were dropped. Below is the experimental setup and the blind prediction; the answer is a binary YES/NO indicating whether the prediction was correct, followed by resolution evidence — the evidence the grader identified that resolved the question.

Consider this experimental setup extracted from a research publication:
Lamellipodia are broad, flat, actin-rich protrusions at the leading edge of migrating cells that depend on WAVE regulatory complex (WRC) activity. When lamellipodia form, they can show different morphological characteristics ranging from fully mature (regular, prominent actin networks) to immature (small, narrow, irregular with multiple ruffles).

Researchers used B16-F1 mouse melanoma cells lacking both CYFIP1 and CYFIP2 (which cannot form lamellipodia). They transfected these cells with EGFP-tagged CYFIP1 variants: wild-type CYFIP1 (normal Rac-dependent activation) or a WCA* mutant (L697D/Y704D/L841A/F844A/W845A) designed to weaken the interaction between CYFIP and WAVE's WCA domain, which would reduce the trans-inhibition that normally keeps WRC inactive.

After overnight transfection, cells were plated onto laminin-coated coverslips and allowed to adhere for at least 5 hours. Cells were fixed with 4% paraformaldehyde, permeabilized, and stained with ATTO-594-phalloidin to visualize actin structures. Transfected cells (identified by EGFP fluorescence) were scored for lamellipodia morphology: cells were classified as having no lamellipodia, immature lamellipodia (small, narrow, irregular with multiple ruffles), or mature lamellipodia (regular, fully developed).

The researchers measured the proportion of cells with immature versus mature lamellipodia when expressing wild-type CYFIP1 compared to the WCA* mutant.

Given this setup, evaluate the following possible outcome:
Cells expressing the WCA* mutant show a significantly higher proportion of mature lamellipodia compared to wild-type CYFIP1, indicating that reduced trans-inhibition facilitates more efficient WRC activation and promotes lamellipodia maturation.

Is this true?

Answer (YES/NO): NO